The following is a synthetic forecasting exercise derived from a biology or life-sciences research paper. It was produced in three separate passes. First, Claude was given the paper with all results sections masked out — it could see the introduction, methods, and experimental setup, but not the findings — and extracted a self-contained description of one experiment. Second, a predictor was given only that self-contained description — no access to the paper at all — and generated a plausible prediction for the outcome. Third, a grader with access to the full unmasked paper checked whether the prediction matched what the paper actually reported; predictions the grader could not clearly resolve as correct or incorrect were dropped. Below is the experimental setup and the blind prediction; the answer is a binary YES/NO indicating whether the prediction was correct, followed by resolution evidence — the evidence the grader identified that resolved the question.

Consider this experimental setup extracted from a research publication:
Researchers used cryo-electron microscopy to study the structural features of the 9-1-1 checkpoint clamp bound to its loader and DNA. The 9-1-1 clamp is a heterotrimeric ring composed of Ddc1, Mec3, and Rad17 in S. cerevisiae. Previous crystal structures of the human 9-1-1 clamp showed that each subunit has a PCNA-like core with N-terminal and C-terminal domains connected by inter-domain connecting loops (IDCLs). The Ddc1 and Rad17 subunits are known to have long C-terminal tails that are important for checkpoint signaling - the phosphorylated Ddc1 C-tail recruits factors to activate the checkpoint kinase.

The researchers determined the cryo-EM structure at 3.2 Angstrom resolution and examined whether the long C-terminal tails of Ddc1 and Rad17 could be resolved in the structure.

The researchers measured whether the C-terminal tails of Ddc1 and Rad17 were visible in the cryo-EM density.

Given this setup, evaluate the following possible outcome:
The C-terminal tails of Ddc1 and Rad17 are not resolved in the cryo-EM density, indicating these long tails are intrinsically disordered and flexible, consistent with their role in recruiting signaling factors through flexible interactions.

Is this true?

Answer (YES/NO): YES